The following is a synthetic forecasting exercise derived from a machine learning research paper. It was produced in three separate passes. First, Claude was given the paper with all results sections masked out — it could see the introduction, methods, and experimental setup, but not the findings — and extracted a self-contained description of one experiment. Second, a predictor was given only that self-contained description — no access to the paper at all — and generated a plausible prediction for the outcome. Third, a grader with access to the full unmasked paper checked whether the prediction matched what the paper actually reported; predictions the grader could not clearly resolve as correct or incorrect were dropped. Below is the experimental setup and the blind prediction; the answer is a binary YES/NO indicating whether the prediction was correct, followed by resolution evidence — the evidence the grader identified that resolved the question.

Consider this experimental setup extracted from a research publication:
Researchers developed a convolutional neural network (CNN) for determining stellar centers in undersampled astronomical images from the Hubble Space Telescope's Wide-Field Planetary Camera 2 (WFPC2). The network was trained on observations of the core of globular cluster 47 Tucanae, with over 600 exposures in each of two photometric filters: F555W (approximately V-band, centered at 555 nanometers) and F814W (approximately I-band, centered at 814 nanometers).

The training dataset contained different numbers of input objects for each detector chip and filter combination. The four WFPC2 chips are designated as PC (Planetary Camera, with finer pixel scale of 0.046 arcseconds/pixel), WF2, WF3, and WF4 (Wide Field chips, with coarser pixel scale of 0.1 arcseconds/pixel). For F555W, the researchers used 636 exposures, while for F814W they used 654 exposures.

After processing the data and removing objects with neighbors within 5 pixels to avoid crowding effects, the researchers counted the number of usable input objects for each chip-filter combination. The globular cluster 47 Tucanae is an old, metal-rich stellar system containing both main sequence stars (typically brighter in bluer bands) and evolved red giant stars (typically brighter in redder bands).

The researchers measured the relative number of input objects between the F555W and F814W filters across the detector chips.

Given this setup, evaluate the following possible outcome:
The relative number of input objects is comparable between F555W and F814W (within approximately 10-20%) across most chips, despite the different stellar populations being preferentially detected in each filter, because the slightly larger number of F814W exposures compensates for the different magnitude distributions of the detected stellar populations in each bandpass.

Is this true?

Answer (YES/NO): NO